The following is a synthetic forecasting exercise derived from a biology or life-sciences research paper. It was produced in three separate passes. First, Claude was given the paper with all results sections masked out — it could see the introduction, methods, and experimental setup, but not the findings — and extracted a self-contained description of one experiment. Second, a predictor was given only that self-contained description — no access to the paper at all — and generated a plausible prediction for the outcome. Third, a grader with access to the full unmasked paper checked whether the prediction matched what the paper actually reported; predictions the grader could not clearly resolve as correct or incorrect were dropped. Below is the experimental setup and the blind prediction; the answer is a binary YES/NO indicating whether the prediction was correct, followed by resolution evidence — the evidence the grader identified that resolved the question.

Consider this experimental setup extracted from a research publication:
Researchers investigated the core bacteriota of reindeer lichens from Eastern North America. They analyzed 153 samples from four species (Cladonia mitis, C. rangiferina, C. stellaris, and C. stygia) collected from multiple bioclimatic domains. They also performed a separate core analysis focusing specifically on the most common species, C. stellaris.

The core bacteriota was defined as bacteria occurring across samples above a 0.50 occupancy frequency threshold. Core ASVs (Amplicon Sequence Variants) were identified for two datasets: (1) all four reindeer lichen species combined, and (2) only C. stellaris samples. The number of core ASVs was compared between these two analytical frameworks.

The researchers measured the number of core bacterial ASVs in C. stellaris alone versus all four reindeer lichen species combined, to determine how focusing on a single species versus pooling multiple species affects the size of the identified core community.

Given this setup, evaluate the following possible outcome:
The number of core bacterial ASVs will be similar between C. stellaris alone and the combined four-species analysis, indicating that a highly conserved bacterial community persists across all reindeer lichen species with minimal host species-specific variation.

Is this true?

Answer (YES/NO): NO